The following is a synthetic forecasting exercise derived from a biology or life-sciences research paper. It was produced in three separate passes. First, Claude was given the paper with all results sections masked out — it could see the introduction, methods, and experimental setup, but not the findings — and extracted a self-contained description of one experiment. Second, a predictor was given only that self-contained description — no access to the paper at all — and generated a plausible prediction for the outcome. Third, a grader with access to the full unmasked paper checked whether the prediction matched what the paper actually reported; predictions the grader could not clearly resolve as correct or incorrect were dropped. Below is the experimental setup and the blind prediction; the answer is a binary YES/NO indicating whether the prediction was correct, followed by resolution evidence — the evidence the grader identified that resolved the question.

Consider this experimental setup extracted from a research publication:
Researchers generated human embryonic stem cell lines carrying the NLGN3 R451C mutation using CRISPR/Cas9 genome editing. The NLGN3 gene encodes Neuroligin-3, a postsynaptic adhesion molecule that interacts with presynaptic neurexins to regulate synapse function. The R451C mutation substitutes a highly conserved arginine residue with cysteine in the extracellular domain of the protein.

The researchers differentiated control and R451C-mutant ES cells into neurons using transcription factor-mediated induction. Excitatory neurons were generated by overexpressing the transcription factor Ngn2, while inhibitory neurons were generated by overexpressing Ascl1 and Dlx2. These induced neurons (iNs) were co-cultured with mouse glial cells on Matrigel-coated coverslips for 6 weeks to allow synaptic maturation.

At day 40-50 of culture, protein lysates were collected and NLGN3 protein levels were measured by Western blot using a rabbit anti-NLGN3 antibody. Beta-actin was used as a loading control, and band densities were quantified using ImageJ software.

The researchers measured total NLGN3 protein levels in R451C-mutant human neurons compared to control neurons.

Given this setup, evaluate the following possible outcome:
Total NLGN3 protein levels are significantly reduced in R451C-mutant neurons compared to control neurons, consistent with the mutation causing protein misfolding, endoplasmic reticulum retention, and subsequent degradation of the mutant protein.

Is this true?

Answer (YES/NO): NO